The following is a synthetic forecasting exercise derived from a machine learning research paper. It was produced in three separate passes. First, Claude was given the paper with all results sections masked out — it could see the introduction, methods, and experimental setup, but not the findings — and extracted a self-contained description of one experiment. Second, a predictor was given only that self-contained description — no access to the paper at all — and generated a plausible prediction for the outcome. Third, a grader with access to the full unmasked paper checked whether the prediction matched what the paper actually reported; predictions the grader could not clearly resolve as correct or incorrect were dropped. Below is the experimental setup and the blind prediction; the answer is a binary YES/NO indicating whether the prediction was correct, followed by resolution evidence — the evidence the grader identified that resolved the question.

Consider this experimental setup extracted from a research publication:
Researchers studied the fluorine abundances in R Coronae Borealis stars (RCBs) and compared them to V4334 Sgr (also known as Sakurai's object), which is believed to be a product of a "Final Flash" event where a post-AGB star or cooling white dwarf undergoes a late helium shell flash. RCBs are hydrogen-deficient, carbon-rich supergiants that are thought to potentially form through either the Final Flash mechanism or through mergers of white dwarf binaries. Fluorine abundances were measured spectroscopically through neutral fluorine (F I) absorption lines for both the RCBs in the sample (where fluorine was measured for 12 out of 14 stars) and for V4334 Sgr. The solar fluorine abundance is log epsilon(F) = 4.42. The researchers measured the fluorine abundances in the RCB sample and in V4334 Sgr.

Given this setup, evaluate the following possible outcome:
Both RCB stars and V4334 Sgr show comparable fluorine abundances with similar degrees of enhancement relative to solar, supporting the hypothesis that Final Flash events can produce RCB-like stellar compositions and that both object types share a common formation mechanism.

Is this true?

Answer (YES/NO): NO